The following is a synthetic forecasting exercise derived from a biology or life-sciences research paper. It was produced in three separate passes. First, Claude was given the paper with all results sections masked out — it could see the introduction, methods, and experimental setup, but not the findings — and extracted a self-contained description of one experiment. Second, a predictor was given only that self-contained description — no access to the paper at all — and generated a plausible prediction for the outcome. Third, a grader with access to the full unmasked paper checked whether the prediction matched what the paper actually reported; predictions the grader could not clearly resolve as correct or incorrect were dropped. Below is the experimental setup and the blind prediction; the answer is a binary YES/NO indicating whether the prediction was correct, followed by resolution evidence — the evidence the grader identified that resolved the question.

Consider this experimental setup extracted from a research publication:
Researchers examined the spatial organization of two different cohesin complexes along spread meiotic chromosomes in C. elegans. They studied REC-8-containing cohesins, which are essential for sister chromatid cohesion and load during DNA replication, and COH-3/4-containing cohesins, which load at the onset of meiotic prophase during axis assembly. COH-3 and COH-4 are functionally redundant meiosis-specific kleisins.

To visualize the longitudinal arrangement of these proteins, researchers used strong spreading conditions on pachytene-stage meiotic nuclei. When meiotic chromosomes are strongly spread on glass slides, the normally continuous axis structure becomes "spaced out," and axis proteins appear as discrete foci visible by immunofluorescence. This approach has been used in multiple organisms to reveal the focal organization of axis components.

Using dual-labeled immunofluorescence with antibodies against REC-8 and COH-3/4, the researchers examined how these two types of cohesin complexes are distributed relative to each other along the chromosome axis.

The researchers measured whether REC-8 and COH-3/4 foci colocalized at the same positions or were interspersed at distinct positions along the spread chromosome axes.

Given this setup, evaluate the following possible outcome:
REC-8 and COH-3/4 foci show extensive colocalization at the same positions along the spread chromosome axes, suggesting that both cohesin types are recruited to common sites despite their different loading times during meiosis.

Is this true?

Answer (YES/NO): NO